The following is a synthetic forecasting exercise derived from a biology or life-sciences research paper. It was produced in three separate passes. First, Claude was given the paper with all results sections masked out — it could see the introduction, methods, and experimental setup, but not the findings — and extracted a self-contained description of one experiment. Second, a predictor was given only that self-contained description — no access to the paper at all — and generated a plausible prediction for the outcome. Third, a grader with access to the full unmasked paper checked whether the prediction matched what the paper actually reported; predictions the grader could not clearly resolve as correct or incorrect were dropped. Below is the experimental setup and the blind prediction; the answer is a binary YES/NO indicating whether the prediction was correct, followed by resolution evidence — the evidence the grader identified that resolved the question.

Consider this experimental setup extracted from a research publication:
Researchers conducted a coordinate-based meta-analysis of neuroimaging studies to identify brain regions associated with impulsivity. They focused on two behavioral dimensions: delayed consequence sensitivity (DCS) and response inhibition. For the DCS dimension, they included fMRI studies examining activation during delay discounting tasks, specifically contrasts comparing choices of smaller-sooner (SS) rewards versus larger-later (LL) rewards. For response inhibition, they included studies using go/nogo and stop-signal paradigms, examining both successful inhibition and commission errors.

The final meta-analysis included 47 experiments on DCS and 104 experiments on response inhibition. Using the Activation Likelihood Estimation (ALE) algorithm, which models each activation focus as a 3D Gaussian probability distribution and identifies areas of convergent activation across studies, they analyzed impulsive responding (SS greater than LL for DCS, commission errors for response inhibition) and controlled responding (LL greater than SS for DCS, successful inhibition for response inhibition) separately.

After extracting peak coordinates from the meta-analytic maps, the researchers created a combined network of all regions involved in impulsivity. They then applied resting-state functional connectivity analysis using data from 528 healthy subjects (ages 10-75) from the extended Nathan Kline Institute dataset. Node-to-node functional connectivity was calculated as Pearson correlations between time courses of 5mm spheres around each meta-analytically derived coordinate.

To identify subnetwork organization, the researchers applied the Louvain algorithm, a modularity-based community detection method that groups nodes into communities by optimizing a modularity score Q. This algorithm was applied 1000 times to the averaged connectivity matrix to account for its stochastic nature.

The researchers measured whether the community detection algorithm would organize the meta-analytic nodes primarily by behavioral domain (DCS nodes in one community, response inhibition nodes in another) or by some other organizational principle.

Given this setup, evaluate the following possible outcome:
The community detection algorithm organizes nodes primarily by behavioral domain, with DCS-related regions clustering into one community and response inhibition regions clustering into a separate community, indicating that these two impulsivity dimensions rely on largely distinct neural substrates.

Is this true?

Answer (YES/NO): NO